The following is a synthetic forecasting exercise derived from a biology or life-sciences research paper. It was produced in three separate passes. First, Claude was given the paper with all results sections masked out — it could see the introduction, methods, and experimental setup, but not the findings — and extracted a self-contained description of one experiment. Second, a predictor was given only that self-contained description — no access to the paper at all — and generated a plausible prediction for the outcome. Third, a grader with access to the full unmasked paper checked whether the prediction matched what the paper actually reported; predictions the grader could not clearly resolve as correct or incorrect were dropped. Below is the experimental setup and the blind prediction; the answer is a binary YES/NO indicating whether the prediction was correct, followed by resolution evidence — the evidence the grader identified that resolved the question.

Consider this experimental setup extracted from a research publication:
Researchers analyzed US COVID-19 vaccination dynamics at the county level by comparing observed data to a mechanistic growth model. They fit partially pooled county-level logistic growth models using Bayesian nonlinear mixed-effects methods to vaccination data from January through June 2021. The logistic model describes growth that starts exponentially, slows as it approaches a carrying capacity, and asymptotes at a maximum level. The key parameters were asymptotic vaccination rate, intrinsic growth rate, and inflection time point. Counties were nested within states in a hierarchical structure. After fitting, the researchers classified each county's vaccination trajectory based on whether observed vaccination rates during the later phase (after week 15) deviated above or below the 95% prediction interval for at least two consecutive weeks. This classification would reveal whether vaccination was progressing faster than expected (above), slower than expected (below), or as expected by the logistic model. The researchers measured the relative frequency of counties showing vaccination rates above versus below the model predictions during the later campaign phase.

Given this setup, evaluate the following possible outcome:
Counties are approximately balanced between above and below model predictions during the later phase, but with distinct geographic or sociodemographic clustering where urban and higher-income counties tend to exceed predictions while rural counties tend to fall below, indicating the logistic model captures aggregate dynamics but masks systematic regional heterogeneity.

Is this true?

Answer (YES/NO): NO